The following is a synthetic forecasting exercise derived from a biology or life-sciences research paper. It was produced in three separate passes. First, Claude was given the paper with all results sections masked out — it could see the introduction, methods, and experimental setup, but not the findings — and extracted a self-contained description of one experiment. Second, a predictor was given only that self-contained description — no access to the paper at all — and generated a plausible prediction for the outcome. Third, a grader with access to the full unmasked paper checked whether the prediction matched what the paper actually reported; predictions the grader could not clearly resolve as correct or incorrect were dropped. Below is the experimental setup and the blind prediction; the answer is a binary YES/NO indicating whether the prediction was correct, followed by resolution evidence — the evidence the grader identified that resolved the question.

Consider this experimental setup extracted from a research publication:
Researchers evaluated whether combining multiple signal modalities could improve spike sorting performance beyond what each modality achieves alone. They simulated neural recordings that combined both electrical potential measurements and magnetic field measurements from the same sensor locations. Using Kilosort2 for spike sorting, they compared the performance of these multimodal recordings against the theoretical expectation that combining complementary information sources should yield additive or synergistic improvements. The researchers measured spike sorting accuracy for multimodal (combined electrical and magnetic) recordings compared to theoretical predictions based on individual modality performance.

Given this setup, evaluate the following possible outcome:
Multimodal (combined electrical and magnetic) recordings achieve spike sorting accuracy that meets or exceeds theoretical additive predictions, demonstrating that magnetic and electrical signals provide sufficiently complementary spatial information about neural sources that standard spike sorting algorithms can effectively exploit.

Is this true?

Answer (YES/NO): NO